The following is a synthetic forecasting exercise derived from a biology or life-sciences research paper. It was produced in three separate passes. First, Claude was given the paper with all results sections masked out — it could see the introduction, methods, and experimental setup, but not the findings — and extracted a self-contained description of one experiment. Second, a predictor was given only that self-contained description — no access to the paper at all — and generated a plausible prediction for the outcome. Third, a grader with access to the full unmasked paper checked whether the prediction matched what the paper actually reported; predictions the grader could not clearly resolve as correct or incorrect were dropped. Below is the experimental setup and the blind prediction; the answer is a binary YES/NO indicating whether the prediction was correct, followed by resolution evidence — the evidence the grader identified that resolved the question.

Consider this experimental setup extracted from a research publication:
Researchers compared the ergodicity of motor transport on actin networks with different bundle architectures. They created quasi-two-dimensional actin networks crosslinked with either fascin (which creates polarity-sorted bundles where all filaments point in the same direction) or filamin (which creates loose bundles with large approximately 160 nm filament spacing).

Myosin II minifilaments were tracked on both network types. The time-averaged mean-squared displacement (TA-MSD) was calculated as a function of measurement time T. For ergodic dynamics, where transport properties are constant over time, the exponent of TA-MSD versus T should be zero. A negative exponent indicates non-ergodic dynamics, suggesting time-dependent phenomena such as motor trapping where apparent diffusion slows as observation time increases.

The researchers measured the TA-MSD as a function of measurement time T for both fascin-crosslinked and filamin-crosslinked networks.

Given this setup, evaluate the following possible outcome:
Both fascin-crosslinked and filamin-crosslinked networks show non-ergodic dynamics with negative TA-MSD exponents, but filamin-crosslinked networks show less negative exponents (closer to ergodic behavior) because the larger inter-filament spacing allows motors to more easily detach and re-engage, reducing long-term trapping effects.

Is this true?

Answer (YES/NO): NO